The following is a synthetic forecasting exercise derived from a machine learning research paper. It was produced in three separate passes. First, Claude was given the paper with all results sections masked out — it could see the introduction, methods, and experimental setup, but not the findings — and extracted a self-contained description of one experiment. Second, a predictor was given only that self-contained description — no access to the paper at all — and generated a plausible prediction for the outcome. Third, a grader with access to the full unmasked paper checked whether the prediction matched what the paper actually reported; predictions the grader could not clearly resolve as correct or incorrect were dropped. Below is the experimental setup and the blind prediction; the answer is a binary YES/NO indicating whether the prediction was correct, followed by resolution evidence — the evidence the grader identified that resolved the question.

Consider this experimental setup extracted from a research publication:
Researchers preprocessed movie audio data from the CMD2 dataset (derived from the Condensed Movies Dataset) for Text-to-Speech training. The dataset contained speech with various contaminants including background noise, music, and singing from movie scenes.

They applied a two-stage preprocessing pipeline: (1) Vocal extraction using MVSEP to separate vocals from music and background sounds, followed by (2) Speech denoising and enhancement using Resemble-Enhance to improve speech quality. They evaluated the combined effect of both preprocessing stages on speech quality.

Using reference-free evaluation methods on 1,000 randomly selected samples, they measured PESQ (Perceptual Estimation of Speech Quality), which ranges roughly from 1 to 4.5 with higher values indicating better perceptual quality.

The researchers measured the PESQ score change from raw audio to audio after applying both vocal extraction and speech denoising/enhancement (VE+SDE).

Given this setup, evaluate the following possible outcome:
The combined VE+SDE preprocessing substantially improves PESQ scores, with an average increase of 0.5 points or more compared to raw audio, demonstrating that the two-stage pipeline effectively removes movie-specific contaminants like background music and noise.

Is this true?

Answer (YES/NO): YES